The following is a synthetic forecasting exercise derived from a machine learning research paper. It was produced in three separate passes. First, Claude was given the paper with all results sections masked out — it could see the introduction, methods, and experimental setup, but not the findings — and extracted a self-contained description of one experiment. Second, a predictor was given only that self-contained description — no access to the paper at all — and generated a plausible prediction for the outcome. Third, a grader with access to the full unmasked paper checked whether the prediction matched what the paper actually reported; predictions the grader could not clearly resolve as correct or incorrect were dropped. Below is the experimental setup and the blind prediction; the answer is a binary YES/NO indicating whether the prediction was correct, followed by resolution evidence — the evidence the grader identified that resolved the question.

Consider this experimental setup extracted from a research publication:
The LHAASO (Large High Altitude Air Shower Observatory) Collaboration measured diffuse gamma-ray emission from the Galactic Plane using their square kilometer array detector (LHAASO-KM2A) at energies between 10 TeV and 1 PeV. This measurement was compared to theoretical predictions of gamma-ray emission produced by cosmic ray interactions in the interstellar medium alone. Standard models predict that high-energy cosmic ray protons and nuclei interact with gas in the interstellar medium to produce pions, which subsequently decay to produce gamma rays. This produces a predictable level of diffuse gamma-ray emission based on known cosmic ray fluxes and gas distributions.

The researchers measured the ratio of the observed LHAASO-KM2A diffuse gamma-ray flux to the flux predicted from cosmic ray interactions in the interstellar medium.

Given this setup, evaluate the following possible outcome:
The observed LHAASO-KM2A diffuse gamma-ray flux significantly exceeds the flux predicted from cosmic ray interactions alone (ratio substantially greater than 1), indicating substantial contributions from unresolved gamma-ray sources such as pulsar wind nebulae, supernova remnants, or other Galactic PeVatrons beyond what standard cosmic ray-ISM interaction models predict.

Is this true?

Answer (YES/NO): YES